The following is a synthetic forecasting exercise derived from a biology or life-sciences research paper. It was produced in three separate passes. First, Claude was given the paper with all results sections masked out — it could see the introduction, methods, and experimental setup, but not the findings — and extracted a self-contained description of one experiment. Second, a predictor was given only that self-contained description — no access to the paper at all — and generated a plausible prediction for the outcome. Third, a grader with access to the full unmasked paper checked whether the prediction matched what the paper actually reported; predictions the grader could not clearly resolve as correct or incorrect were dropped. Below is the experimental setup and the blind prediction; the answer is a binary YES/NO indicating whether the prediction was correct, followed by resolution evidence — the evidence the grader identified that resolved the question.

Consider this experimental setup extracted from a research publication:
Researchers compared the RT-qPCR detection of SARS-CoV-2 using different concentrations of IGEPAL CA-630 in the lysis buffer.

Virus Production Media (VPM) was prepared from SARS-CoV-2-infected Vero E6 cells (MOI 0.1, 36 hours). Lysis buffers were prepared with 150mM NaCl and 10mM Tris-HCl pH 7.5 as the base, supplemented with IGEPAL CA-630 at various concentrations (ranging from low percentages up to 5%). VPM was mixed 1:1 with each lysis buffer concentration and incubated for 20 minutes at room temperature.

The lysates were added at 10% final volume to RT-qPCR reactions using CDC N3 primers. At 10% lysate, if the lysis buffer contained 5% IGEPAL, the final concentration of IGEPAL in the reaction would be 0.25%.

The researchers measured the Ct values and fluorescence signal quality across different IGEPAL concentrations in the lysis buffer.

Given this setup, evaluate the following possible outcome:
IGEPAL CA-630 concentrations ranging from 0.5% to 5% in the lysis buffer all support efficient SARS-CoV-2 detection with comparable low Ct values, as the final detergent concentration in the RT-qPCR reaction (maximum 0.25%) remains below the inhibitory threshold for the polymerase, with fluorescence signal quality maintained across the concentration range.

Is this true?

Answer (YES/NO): NO